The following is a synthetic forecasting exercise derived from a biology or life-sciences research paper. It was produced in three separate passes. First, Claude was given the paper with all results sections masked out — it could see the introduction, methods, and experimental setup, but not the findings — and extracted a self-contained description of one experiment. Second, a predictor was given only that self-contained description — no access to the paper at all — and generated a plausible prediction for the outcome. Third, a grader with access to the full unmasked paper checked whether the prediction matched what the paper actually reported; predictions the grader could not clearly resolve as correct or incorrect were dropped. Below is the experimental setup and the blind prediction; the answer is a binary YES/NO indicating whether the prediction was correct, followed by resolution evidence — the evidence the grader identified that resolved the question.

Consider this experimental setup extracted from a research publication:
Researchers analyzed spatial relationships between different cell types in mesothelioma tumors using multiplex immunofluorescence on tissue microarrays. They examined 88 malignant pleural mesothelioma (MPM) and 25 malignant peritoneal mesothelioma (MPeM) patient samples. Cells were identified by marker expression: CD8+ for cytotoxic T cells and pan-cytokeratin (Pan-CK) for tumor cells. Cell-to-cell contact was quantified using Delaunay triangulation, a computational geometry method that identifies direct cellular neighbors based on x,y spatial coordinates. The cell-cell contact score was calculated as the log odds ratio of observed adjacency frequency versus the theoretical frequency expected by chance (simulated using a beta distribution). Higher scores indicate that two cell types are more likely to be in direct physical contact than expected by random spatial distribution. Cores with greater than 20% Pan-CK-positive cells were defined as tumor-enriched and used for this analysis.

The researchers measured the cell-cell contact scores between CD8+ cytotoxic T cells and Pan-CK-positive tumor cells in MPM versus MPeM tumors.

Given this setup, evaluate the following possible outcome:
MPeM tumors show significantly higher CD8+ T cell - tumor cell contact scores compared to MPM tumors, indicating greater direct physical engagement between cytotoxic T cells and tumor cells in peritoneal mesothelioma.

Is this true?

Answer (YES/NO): NO